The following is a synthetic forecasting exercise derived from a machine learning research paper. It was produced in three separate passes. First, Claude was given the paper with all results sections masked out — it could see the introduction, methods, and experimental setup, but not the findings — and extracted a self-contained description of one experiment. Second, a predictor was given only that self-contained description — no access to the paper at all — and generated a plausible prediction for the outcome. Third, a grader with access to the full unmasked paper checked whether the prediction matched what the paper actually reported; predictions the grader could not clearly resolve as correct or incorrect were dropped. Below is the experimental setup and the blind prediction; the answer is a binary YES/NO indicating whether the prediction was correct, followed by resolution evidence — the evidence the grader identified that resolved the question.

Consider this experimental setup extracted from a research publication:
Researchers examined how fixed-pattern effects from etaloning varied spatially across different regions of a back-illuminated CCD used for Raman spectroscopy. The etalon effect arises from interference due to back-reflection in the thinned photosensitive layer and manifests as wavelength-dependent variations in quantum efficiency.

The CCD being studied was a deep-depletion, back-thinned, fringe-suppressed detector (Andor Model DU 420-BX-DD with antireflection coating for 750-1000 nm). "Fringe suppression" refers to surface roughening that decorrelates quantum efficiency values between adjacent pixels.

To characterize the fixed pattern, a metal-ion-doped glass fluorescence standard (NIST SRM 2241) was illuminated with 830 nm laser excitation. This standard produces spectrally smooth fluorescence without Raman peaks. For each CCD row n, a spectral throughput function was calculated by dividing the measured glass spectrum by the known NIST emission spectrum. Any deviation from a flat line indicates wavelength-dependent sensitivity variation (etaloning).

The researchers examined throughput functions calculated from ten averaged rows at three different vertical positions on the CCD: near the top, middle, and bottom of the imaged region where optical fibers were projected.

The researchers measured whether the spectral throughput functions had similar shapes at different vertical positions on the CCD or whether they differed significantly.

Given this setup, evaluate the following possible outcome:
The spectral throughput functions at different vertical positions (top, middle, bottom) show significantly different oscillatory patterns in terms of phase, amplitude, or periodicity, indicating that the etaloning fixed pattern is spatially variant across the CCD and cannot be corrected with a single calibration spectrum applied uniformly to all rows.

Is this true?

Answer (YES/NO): YES